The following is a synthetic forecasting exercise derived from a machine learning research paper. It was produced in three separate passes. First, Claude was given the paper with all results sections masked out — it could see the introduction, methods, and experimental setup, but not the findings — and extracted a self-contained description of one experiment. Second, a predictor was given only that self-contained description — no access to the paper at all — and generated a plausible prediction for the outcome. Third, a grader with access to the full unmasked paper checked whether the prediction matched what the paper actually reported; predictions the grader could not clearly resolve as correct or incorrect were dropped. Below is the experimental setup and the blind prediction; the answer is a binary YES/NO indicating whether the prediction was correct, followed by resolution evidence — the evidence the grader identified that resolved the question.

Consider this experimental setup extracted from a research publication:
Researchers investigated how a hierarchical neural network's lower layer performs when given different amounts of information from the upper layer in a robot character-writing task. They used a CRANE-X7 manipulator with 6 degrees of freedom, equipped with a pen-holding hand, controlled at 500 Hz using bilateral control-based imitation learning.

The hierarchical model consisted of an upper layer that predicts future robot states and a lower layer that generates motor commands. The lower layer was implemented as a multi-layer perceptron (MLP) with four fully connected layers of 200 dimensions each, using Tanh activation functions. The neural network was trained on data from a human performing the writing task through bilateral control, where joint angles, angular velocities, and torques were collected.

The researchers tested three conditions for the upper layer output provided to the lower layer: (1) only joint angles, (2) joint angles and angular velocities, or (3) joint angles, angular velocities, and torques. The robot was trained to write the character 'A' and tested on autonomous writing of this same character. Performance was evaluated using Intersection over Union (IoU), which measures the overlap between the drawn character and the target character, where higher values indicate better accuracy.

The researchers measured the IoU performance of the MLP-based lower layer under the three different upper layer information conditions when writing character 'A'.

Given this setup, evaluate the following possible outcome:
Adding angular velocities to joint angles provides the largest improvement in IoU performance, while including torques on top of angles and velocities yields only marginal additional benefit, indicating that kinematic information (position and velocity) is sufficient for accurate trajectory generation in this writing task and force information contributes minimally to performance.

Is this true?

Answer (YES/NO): NO